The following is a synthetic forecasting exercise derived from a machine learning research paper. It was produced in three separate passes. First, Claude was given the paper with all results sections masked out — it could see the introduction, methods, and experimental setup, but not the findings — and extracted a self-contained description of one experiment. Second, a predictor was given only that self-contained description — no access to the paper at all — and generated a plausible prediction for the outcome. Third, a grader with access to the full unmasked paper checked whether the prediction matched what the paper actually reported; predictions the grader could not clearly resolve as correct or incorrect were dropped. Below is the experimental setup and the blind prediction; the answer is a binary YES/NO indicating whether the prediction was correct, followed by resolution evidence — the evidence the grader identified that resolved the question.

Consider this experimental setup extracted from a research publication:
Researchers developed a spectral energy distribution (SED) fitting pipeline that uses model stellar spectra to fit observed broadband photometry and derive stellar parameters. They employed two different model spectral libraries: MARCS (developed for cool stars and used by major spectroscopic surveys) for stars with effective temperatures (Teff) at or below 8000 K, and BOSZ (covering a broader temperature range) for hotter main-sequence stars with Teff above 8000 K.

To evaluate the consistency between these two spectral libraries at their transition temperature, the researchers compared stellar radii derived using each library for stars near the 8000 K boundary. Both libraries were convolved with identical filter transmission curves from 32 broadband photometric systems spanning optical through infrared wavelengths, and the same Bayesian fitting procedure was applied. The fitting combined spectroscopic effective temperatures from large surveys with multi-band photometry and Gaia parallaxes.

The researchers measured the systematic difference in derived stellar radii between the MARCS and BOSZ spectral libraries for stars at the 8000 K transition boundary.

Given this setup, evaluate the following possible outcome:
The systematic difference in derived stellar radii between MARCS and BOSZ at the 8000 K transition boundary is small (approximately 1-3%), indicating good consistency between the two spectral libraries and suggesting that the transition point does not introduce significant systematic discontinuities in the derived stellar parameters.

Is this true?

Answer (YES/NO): NO